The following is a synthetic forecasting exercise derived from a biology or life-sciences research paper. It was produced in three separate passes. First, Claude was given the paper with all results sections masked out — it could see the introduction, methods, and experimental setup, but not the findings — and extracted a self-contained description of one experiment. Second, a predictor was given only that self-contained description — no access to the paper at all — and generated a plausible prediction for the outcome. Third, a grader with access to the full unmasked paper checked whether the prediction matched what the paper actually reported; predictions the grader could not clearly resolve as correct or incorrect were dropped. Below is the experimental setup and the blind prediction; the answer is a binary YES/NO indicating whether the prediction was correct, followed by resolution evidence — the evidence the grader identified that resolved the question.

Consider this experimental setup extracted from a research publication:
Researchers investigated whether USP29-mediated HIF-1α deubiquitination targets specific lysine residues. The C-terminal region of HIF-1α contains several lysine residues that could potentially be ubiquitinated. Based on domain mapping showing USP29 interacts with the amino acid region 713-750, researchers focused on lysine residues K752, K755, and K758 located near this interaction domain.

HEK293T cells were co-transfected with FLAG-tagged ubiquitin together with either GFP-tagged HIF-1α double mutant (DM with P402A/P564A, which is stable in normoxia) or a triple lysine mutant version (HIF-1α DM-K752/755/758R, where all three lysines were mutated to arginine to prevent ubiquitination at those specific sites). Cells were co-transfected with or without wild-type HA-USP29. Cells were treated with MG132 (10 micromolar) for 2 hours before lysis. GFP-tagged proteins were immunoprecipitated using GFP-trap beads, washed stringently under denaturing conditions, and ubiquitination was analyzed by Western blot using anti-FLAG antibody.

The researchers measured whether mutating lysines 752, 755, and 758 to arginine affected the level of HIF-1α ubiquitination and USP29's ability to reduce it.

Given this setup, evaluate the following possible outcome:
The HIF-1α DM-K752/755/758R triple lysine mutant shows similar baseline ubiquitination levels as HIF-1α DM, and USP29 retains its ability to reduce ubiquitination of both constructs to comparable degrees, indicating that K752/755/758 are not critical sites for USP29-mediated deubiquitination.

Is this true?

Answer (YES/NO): NO